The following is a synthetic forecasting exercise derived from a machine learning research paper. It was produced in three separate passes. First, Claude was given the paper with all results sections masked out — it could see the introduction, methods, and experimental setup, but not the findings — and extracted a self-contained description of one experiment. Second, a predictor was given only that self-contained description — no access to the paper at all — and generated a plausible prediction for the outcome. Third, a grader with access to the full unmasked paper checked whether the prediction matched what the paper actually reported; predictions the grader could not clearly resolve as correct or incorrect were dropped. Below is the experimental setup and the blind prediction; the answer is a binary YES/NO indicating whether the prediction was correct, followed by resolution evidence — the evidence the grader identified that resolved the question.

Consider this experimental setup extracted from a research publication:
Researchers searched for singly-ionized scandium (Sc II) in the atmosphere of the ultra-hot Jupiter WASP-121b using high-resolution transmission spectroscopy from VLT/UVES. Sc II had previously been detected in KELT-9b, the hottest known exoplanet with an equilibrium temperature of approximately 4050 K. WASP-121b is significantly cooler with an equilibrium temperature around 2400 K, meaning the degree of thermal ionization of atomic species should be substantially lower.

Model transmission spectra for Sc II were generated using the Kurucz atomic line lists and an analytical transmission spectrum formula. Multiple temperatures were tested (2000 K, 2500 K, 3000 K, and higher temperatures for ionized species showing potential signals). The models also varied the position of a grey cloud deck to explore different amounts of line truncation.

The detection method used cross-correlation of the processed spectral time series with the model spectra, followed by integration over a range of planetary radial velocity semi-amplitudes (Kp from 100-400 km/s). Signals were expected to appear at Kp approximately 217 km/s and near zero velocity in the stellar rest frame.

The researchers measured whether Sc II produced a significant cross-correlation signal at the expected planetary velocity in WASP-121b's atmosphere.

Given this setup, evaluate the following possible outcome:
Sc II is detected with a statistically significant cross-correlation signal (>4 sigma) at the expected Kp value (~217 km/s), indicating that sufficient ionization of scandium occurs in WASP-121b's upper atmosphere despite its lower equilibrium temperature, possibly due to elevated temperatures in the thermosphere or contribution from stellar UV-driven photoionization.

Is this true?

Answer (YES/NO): YES